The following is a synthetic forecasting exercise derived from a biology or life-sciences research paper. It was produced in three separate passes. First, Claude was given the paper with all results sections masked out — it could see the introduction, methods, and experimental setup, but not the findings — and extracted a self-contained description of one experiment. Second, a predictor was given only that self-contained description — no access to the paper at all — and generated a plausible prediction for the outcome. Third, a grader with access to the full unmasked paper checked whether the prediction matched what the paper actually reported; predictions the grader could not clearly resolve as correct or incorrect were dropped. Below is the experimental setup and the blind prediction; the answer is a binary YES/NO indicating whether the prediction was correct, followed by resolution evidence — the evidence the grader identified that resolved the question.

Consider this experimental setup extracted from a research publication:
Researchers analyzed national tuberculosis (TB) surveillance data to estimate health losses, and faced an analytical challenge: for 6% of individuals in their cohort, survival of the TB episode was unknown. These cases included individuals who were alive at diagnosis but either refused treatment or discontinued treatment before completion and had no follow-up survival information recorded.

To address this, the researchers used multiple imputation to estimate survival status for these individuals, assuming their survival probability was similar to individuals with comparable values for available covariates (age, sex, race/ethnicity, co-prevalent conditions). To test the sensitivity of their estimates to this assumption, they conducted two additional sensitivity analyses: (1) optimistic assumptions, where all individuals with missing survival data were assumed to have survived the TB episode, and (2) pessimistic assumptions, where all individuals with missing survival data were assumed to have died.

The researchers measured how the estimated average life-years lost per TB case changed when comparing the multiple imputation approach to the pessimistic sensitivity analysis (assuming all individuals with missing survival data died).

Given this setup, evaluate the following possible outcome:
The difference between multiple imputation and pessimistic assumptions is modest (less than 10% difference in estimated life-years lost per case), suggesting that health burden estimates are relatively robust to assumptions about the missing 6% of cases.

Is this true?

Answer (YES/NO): NO